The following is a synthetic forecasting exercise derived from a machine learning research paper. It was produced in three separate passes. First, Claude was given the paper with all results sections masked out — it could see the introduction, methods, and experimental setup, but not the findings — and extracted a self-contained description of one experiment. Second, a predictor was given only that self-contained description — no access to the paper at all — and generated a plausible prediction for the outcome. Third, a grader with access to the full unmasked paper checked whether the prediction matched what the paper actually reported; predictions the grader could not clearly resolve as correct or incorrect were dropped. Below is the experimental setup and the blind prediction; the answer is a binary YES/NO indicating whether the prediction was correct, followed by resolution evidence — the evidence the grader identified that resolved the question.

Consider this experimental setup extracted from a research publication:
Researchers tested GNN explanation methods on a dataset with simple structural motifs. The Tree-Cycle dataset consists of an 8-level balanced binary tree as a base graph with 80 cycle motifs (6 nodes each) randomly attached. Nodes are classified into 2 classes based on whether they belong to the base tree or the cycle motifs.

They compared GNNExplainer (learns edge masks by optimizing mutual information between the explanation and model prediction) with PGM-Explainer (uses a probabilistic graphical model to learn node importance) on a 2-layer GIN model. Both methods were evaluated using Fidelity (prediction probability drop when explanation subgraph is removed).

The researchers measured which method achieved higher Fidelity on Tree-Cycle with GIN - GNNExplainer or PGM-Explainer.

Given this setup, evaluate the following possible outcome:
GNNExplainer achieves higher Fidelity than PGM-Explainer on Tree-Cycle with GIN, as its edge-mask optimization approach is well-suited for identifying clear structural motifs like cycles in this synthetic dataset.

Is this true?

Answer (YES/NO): NO